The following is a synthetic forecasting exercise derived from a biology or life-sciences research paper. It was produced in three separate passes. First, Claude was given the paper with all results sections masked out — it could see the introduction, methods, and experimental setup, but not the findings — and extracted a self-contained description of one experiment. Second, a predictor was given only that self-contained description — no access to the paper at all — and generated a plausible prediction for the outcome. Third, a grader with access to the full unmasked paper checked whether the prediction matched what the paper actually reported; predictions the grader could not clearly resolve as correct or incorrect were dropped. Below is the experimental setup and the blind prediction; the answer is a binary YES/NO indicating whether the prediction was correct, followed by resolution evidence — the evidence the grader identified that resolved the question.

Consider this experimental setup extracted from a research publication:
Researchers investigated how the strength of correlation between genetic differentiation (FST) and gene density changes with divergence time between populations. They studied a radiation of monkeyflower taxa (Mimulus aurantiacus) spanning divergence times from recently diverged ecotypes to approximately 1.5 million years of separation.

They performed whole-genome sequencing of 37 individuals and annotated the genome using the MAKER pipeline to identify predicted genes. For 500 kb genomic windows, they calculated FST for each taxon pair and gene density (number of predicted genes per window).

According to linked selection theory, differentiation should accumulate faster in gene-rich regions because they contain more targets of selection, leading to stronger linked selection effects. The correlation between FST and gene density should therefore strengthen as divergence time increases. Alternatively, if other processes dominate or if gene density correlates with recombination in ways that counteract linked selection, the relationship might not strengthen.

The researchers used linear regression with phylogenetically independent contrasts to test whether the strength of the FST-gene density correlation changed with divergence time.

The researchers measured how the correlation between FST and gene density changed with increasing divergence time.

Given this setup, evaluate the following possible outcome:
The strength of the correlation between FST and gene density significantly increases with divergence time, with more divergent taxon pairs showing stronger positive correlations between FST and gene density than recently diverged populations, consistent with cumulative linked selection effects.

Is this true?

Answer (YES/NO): YES